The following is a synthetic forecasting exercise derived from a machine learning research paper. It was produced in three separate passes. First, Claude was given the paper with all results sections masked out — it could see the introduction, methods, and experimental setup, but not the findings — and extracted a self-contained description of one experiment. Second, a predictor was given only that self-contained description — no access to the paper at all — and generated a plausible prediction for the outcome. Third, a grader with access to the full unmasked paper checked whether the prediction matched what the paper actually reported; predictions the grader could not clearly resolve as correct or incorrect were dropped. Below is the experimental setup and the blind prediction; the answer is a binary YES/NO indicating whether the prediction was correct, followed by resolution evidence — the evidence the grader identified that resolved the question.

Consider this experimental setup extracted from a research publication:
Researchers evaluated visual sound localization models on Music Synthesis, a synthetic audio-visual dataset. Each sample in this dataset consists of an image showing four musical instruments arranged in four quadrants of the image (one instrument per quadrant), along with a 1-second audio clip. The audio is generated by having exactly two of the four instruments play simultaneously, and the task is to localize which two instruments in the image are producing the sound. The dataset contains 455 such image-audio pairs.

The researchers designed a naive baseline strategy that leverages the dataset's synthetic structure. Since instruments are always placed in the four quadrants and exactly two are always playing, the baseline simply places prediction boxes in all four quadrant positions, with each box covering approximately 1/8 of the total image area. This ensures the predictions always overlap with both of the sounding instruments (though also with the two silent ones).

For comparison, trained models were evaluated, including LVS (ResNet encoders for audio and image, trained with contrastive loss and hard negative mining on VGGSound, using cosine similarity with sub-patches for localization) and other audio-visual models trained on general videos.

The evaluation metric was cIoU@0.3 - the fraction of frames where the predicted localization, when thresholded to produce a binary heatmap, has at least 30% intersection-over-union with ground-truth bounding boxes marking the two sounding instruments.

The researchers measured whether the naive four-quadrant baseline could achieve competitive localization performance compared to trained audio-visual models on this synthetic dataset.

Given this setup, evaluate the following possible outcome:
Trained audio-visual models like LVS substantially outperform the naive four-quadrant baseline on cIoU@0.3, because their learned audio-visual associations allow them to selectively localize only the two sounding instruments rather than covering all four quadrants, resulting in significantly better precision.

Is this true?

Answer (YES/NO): NO